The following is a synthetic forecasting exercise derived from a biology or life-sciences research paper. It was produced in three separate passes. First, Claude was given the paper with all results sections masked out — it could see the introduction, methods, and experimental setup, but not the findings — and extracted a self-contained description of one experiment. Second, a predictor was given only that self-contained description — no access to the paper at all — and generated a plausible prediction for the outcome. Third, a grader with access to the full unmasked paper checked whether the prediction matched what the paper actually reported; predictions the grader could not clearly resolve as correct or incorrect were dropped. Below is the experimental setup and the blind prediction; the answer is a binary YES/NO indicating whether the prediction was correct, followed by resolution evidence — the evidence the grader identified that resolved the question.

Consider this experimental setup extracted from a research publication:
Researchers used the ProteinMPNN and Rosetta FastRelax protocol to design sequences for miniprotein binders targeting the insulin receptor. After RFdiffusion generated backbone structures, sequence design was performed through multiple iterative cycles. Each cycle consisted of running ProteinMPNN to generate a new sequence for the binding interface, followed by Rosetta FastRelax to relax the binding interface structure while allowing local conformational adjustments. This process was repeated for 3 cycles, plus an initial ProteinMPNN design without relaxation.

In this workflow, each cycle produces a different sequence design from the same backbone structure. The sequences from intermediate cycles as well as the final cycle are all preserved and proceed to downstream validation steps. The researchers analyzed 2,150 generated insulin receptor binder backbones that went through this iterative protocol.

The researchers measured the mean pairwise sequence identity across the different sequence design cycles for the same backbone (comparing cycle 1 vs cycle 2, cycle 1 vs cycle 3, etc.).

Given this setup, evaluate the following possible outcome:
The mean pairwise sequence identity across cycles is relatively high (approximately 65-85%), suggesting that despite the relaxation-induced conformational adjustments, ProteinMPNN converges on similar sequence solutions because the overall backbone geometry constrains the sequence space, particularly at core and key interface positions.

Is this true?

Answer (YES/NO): NO